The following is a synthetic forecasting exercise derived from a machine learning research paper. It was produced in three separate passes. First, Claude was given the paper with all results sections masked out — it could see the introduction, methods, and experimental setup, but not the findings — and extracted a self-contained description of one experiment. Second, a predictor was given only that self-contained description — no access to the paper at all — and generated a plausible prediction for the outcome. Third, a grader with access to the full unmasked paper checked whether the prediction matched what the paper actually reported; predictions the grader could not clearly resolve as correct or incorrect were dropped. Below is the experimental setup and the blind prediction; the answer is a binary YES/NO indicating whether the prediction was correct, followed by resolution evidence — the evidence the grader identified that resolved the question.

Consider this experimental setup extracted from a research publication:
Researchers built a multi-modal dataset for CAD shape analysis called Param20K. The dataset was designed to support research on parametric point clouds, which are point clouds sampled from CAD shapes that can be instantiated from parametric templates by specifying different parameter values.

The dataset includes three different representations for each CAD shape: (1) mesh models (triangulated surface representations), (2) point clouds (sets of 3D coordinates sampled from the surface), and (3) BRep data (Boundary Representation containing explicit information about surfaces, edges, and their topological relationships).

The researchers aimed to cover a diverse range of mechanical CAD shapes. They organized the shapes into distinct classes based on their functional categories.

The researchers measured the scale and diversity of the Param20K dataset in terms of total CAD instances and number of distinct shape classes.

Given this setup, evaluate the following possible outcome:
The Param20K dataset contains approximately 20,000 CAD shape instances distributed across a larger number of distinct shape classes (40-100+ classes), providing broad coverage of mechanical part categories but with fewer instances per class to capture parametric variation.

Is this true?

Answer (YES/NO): YES